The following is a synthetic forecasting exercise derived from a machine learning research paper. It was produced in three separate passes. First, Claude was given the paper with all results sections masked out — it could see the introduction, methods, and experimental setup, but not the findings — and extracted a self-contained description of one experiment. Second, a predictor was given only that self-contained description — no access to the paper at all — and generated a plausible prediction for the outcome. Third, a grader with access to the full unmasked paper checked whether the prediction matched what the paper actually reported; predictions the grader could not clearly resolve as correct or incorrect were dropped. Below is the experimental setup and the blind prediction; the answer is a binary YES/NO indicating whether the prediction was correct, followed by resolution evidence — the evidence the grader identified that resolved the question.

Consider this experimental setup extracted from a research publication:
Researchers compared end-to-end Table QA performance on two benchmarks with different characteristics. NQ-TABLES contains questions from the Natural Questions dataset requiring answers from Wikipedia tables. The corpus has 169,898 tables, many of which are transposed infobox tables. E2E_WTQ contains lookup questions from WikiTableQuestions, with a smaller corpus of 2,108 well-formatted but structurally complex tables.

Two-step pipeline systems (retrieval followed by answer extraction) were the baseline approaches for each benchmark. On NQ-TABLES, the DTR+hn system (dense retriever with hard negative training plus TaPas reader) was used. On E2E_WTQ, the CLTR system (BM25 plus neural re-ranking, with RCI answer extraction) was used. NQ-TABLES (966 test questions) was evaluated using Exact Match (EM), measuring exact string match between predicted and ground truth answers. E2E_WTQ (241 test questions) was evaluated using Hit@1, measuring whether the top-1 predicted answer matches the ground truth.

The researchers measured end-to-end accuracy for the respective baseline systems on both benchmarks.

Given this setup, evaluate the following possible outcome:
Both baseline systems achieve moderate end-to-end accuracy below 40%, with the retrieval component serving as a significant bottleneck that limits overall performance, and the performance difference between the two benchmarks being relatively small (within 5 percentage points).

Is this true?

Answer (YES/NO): NO